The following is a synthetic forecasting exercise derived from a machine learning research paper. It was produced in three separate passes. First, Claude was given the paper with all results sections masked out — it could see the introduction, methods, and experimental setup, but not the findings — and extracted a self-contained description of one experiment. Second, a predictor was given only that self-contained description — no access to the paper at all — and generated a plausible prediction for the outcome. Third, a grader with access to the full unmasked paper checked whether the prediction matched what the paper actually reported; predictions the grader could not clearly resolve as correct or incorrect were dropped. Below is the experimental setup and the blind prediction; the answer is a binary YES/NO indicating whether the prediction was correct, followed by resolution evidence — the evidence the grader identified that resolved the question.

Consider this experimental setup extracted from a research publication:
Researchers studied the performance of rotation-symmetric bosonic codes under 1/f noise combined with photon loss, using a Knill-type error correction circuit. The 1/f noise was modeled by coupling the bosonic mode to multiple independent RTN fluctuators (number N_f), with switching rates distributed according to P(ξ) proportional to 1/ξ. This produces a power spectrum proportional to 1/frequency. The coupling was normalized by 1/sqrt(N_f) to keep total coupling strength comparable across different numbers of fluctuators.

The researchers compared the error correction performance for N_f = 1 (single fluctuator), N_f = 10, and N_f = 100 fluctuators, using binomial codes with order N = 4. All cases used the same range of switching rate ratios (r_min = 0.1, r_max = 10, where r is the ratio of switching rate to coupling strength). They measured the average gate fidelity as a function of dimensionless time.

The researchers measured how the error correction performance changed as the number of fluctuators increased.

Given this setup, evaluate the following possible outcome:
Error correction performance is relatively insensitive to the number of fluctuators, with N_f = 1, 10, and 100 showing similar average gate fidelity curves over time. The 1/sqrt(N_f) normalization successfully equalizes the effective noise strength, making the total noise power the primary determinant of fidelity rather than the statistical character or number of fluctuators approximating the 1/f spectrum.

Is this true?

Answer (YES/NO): NO